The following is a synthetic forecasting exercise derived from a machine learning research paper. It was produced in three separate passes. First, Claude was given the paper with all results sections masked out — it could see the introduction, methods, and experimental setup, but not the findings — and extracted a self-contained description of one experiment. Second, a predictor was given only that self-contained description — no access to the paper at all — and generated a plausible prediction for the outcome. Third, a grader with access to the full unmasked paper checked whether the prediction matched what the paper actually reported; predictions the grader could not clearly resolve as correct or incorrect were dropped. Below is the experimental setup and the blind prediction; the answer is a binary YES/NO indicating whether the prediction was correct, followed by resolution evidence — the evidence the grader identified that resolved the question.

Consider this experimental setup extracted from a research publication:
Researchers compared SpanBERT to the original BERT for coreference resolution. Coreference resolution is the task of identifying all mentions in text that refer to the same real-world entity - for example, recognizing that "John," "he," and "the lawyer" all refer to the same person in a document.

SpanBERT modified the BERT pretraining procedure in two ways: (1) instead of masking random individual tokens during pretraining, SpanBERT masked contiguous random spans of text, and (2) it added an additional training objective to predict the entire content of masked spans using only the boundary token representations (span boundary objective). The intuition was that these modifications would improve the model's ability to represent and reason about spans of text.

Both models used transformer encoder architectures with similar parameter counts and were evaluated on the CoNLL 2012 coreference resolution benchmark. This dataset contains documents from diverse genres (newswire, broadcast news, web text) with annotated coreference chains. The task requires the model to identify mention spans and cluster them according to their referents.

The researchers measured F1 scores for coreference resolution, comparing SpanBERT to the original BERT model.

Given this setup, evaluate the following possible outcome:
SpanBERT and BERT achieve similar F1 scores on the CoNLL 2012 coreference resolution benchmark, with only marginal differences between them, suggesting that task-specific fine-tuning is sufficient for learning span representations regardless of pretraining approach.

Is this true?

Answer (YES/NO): NO